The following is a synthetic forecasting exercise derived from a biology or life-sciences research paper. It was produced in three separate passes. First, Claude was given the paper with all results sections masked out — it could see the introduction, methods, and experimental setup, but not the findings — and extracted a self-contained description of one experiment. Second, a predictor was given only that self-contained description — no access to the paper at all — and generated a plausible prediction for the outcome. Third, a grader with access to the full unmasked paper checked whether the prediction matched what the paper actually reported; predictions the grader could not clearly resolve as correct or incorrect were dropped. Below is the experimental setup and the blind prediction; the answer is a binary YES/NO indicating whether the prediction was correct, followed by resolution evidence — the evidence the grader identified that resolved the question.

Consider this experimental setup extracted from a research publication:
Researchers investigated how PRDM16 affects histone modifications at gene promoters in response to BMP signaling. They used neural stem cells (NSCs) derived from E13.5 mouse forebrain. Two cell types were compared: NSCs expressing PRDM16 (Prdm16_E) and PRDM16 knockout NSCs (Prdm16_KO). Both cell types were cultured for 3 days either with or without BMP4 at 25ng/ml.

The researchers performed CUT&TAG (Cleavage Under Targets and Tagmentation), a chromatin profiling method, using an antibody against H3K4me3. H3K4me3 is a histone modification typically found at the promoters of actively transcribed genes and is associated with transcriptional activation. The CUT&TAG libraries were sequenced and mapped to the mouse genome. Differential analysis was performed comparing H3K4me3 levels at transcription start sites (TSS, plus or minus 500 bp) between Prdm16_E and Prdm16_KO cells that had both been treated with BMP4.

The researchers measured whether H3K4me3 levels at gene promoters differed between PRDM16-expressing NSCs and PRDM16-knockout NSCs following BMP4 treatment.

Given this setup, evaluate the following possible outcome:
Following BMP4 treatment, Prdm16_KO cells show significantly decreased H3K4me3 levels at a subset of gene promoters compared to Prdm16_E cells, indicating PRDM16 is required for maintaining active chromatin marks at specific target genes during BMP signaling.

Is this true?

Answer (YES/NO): NO